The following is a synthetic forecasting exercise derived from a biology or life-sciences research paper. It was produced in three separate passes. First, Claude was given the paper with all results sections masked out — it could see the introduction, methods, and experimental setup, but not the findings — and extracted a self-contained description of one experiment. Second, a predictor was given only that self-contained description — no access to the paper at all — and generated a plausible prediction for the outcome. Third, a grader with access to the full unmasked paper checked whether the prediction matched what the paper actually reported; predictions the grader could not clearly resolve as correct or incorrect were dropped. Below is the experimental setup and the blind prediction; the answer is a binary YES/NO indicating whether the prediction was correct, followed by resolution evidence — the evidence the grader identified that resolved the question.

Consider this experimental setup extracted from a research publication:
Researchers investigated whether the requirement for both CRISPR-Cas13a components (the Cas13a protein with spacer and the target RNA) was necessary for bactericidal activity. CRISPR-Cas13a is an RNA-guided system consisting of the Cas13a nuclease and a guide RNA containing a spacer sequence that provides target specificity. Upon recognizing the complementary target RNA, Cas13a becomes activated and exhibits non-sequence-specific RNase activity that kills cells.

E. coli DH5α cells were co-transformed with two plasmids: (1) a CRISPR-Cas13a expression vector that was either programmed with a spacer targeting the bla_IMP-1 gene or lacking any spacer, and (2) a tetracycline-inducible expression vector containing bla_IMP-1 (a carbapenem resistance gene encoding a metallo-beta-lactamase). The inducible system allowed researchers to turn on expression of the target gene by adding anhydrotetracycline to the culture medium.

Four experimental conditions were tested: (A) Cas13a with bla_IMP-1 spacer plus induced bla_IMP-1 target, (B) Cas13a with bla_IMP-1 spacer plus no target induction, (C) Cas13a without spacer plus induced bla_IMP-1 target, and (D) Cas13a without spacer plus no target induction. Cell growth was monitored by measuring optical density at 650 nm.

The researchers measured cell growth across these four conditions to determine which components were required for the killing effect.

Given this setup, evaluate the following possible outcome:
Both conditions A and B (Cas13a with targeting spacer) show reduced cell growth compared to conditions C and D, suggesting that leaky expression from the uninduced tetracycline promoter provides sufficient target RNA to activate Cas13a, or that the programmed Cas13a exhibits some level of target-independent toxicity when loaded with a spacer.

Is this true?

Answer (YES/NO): NO